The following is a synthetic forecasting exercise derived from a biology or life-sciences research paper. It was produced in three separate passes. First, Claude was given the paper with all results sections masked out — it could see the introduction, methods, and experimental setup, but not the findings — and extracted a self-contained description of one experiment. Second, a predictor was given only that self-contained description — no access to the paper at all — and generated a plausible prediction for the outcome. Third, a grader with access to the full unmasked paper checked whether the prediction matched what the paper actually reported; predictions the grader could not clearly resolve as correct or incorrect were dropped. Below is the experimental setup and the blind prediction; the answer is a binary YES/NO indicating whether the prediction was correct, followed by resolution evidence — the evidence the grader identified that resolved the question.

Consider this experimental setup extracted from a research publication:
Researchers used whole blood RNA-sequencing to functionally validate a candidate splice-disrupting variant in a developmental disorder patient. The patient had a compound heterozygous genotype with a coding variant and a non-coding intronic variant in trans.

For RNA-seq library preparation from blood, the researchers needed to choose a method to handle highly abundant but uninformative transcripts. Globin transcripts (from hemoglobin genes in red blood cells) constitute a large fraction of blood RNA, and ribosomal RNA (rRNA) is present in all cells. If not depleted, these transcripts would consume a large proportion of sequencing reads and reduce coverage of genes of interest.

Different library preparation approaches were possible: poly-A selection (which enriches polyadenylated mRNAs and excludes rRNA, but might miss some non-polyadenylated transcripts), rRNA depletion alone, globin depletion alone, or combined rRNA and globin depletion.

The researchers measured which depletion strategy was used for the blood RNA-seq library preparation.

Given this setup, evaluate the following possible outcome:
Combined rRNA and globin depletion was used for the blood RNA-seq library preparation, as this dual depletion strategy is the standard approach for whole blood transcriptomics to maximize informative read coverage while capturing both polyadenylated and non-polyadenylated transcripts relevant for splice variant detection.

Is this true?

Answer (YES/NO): YES